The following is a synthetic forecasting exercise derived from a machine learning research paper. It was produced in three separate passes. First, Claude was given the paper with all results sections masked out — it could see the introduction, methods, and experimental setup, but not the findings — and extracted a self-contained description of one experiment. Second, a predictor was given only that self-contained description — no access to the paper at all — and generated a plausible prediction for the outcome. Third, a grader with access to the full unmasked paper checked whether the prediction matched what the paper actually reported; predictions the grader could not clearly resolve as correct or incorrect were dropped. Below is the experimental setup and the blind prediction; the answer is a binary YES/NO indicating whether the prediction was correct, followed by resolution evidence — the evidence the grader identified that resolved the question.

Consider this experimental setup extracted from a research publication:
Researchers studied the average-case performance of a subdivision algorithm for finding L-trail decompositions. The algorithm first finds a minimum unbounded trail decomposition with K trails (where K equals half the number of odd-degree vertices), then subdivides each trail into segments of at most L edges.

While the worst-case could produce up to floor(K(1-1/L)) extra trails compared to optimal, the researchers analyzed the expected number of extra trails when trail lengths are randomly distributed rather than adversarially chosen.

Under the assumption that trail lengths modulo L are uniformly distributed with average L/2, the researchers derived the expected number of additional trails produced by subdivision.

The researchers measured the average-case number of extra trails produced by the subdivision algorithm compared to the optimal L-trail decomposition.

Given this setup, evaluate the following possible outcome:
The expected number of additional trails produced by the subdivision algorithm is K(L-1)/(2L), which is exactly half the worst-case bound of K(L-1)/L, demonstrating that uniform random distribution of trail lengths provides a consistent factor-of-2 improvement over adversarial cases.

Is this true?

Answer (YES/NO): NO